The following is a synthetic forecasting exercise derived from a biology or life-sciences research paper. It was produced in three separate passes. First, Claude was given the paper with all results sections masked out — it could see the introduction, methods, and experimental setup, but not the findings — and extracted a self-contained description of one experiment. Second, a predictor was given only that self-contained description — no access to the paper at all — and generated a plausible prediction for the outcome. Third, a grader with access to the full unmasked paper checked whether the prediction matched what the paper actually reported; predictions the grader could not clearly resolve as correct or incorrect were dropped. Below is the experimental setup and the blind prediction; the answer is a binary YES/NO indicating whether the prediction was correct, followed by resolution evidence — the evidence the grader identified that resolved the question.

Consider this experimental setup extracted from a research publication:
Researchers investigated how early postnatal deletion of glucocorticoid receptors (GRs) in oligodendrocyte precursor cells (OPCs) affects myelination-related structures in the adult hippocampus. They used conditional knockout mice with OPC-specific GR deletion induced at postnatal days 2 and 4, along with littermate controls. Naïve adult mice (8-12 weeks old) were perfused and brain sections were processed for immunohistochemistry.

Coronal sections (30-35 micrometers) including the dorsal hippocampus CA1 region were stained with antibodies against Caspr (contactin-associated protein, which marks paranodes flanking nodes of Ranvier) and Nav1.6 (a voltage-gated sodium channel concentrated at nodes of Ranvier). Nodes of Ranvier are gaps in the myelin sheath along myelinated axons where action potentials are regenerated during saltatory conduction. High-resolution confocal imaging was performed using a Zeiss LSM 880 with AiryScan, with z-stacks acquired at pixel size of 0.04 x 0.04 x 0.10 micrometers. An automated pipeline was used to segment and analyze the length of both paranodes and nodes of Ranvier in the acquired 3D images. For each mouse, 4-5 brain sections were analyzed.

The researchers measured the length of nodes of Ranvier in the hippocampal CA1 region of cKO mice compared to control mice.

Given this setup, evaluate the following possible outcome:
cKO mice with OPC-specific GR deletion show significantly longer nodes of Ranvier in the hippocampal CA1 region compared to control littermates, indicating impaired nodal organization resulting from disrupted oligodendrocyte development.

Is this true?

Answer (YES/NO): NO